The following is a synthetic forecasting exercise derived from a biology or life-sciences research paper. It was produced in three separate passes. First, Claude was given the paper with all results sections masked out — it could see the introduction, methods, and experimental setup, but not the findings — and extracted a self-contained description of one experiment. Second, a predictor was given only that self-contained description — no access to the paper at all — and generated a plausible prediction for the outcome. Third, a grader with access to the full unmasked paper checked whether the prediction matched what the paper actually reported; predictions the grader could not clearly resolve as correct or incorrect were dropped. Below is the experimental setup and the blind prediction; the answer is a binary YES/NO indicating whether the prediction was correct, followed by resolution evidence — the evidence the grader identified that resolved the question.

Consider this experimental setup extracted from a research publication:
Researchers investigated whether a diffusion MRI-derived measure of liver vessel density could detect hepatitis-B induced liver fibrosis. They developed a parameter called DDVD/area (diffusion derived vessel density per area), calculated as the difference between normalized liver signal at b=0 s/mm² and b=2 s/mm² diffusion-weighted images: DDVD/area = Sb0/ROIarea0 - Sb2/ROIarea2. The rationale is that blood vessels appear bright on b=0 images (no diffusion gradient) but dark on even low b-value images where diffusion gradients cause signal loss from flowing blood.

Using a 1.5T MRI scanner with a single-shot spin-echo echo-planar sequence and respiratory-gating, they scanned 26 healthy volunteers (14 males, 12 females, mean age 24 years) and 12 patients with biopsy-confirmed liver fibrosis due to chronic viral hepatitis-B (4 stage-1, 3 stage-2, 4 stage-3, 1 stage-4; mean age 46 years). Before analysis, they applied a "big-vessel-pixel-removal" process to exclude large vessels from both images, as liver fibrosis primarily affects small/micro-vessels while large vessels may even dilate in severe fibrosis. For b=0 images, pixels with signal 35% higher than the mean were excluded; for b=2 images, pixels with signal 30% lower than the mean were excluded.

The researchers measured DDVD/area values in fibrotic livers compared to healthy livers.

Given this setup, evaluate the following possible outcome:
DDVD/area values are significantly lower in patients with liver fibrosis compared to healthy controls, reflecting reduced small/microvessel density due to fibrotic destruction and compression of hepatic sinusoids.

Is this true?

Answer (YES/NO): YES